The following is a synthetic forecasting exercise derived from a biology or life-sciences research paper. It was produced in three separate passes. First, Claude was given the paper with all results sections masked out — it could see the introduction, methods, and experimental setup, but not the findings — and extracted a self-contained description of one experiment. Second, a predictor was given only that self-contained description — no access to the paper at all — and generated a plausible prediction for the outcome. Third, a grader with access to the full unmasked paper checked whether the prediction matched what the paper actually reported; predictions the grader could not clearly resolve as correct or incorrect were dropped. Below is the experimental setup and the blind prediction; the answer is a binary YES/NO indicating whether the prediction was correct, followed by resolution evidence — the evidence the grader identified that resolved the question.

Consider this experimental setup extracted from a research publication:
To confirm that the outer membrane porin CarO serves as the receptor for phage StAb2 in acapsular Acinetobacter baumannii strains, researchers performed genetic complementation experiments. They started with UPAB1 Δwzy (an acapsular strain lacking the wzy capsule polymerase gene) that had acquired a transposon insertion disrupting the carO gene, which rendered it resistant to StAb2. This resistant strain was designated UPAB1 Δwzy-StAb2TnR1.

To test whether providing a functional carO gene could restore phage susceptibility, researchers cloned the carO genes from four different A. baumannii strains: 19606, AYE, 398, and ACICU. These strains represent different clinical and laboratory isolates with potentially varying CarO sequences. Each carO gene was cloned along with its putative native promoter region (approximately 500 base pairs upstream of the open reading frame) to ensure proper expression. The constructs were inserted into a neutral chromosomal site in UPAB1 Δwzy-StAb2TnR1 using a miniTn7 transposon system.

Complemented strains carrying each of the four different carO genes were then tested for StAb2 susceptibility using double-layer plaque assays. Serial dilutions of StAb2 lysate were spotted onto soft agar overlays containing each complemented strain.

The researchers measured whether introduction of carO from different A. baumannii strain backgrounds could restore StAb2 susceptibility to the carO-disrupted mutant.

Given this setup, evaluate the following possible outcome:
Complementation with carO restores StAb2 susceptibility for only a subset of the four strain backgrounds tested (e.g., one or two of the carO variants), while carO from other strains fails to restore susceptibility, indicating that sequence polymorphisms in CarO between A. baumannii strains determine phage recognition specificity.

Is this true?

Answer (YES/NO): NO